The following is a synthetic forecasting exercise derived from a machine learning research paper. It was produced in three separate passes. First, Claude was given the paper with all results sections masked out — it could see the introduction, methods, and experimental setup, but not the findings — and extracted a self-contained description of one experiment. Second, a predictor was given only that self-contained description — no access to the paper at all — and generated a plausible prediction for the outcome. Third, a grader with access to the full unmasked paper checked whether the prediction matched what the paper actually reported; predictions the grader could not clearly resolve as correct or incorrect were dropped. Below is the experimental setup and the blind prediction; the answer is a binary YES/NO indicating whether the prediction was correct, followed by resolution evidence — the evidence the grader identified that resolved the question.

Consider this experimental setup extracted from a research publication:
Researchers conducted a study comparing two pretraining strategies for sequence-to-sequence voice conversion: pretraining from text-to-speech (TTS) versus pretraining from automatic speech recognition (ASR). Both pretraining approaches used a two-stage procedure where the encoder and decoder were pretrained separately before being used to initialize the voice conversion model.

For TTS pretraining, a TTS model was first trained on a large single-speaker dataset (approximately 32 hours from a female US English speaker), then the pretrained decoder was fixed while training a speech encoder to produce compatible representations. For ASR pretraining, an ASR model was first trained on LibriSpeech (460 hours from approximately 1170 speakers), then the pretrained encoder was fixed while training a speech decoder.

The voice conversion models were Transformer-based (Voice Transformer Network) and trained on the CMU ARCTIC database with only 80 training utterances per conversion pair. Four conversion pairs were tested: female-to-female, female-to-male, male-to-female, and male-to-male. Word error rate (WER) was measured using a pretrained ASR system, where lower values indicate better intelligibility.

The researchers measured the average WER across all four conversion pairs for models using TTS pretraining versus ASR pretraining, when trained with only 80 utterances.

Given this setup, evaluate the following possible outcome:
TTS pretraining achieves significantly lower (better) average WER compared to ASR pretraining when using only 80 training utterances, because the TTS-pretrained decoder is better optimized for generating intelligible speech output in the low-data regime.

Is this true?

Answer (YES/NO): YES